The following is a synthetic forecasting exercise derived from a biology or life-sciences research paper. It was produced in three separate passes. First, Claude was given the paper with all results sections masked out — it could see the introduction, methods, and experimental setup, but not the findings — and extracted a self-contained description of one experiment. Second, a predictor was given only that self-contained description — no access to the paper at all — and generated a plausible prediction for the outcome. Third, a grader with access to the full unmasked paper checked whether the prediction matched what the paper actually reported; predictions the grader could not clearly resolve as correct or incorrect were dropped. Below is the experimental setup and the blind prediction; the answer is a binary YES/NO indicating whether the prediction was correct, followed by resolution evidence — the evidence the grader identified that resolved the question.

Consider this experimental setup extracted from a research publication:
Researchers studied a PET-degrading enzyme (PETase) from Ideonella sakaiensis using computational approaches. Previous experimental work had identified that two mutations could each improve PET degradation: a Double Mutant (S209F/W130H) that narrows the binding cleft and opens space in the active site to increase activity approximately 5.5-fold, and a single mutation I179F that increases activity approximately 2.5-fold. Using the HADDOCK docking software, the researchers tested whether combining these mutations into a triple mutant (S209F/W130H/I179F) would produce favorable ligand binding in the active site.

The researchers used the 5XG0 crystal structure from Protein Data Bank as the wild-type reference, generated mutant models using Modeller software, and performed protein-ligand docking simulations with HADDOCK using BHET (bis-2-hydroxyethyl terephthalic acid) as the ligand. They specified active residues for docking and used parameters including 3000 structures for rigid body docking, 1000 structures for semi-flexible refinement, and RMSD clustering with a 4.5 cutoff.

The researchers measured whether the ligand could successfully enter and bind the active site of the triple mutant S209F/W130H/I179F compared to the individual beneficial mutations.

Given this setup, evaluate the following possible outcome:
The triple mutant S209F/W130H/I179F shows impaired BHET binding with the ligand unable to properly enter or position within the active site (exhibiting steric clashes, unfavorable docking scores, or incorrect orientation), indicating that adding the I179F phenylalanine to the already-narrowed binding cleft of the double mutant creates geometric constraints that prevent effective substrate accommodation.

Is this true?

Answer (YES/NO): YES